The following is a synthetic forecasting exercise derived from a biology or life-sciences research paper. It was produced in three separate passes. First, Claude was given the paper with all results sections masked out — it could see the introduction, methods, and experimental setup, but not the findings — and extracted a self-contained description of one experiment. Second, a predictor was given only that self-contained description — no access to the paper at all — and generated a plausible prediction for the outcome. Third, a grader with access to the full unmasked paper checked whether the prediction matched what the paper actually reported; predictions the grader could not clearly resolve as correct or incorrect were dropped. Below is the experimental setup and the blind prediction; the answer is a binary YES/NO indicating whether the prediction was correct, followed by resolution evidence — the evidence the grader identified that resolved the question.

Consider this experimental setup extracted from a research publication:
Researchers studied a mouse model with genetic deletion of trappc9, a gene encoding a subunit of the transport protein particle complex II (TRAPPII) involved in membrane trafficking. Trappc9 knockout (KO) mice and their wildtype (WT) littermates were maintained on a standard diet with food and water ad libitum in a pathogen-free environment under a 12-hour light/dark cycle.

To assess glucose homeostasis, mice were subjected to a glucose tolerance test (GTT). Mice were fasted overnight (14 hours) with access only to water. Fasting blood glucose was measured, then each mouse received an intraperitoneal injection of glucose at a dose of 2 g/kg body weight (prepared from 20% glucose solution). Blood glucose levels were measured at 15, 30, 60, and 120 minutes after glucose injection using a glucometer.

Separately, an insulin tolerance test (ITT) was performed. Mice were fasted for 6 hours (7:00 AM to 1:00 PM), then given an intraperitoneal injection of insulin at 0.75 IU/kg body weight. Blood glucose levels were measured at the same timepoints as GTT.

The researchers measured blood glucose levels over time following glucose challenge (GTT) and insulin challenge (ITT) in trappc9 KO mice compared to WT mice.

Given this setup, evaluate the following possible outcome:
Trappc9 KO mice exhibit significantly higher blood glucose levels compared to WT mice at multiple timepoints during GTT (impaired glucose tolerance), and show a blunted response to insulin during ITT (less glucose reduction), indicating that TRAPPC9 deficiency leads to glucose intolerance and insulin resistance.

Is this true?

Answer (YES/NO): NO